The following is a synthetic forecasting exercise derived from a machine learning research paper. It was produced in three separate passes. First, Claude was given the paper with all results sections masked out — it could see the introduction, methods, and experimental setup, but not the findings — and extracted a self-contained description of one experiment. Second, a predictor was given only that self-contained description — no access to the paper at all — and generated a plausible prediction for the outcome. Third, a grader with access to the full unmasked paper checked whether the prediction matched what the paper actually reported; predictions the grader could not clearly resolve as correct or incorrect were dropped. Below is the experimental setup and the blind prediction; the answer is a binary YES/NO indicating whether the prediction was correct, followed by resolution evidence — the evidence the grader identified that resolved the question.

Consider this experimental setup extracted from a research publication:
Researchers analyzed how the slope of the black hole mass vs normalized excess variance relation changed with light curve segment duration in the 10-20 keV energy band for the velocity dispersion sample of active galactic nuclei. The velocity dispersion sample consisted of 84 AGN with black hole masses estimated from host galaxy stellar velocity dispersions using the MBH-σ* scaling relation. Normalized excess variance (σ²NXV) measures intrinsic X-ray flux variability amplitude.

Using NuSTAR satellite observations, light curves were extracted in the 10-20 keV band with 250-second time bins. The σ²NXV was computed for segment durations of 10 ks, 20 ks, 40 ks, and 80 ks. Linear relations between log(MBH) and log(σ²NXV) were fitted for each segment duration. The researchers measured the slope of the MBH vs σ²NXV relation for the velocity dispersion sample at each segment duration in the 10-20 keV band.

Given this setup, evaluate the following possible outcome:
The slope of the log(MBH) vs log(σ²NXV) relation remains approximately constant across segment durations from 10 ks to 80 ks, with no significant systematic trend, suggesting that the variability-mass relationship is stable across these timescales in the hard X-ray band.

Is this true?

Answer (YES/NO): NO